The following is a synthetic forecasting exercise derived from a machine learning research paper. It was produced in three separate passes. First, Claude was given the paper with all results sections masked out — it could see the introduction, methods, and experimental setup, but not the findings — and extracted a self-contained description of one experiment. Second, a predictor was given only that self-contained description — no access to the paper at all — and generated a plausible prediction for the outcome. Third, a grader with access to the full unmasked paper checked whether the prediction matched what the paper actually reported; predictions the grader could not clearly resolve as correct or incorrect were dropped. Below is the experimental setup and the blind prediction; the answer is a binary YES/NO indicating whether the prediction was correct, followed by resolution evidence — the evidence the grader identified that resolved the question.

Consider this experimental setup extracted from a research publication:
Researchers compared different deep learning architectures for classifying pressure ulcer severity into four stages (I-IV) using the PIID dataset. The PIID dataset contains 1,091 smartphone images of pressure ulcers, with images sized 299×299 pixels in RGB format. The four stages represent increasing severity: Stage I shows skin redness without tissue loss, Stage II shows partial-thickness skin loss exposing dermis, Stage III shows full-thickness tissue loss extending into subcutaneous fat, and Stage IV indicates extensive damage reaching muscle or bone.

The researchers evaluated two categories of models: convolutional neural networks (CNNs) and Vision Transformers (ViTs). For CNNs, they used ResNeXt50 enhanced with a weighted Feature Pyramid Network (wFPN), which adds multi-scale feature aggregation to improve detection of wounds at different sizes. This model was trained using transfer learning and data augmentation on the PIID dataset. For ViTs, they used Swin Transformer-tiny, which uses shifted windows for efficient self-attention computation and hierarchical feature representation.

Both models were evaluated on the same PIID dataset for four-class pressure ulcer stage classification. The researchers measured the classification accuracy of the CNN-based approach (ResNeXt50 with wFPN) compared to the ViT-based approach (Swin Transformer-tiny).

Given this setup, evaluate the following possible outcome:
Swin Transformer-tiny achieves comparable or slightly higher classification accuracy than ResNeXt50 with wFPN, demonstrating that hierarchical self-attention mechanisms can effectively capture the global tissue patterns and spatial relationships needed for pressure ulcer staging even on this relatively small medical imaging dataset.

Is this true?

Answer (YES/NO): NO